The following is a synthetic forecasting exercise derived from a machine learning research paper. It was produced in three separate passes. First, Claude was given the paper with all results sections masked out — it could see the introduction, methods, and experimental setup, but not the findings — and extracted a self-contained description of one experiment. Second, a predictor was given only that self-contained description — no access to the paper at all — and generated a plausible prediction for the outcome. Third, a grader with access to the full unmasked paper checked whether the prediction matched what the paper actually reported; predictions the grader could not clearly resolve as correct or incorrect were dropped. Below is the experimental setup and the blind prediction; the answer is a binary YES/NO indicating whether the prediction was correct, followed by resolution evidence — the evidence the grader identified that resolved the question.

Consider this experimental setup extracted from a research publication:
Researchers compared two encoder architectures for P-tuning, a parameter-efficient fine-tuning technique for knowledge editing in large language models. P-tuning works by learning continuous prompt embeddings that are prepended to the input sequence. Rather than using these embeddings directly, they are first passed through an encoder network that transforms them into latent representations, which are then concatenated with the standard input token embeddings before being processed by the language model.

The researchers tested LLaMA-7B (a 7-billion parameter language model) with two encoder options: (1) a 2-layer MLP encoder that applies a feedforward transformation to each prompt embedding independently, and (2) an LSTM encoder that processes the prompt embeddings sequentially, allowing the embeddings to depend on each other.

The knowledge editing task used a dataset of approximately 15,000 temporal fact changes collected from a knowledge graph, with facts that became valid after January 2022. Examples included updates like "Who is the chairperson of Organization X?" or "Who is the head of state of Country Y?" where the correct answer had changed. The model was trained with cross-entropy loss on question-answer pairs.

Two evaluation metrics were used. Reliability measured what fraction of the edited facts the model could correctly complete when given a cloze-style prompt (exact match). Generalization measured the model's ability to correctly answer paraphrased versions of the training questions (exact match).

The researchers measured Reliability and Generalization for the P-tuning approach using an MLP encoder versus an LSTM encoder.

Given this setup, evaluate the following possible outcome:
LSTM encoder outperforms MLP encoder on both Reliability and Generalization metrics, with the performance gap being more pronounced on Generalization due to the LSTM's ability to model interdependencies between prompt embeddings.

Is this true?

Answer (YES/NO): NO